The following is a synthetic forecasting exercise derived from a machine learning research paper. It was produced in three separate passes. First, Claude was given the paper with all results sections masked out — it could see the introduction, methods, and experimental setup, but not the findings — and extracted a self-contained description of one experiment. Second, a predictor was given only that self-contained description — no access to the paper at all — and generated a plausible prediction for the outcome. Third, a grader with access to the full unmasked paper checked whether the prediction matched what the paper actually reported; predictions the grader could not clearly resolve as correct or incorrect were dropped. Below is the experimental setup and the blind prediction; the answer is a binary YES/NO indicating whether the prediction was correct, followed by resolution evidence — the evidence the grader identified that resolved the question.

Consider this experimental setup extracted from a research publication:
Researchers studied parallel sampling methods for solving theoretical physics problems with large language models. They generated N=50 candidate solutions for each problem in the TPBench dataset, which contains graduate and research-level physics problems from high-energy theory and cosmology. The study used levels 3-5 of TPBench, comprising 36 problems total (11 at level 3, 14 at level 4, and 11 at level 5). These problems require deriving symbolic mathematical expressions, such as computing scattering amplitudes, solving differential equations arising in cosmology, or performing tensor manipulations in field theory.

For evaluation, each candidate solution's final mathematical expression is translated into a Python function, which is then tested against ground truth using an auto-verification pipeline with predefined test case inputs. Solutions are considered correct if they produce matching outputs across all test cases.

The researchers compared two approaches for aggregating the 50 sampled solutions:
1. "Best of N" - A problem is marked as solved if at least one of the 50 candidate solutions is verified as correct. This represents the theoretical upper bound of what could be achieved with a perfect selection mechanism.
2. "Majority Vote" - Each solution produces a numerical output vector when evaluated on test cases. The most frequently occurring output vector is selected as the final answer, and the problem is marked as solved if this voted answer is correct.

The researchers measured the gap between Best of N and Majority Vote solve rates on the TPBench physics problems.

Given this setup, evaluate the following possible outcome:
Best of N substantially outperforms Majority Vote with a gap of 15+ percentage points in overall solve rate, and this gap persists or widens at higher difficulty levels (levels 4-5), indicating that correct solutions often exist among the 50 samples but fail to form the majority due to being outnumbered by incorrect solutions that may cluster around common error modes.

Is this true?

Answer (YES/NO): YES